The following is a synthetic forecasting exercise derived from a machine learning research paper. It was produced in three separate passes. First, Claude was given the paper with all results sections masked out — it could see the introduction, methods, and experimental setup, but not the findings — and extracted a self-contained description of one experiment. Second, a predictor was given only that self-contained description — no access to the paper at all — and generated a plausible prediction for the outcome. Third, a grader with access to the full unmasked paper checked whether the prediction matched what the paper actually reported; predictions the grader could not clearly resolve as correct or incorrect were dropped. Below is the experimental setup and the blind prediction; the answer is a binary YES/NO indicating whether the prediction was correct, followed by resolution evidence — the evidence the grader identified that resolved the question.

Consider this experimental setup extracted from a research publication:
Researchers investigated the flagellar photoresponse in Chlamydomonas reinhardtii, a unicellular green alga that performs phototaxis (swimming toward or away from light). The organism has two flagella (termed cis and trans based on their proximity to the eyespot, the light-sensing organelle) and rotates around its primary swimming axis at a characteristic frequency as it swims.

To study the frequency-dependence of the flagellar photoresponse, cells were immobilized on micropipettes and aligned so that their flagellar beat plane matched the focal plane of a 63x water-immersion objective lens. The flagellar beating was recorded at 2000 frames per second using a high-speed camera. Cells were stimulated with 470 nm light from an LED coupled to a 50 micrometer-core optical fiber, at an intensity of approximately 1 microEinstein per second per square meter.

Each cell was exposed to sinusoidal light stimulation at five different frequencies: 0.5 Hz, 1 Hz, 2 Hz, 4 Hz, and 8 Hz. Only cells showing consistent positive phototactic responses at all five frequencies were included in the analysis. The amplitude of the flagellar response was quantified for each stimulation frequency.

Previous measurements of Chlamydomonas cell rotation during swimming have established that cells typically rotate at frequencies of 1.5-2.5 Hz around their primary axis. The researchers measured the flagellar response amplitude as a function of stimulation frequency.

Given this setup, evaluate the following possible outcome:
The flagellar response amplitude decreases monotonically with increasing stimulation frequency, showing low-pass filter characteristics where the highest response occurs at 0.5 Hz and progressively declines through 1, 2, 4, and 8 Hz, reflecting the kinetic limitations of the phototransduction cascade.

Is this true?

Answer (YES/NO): NO